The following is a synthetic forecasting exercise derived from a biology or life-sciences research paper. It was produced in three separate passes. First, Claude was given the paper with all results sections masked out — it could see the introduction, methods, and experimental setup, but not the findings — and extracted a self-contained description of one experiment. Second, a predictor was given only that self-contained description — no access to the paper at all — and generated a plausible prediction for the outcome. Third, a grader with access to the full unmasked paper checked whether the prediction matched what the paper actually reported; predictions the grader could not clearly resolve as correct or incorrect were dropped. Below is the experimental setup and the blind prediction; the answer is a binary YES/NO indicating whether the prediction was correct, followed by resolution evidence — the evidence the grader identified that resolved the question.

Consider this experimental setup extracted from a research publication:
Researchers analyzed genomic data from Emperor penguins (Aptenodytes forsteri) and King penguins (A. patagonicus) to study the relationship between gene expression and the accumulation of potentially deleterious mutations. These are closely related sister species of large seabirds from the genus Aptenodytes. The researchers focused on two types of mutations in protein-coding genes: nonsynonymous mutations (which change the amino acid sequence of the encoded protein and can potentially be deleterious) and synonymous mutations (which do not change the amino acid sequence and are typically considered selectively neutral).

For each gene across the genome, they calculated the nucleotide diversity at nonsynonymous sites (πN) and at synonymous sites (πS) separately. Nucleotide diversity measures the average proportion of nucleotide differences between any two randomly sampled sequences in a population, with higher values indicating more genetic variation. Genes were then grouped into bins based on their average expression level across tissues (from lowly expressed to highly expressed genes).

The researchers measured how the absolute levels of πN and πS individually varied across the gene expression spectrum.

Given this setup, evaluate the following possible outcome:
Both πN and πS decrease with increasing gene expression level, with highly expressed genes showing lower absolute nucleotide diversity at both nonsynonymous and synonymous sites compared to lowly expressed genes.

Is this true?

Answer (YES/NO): NO